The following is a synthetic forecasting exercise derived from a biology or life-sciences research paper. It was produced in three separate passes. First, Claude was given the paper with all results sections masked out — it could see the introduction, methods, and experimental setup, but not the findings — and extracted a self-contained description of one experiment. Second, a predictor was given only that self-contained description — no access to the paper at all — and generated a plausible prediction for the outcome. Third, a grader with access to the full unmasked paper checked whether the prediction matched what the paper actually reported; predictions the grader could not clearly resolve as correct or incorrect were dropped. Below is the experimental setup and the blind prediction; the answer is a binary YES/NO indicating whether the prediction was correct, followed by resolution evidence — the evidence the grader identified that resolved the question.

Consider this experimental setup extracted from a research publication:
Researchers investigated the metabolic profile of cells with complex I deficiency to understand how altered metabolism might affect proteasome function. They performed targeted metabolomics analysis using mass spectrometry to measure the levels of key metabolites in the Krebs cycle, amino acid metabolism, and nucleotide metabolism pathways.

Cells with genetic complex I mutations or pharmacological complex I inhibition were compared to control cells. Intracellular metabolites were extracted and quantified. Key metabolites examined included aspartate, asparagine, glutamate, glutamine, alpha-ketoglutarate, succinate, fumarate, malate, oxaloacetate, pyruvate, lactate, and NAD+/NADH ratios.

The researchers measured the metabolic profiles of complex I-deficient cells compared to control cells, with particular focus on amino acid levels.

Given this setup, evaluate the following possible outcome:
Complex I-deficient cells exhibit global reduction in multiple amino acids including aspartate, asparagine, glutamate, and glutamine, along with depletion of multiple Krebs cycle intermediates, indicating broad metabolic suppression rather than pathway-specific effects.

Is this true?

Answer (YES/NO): NO